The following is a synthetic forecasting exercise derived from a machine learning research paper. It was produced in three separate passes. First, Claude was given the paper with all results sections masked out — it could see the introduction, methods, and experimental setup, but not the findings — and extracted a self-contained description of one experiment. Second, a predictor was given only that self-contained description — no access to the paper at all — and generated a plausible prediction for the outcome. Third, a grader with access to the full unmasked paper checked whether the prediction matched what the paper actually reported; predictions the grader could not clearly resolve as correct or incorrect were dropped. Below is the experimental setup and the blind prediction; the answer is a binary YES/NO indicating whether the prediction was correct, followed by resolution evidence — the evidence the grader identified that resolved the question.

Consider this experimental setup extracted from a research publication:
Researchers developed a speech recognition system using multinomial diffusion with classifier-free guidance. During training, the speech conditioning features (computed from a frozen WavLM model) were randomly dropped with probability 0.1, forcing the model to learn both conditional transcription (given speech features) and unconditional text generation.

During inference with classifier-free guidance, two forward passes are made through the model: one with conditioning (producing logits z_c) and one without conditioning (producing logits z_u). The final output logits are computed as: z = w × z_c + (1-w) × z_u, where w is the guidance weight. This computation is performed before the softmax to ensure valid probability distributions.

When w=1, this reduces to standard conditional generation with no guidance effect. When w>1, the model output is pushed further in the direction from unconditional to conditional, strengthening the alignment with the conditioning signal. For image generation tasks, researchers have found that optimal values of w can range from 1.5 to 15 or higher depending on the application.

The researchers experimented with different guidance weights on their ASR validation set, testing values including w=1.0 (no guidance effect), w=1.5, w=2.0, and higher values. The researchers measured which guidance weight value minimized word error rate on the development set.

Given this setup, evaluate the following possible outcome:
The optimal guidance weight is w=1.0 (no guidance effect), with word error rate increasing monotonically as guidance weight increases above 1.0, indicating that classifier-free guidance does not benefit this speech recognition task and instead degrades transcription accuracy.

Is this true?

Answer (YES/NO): NO